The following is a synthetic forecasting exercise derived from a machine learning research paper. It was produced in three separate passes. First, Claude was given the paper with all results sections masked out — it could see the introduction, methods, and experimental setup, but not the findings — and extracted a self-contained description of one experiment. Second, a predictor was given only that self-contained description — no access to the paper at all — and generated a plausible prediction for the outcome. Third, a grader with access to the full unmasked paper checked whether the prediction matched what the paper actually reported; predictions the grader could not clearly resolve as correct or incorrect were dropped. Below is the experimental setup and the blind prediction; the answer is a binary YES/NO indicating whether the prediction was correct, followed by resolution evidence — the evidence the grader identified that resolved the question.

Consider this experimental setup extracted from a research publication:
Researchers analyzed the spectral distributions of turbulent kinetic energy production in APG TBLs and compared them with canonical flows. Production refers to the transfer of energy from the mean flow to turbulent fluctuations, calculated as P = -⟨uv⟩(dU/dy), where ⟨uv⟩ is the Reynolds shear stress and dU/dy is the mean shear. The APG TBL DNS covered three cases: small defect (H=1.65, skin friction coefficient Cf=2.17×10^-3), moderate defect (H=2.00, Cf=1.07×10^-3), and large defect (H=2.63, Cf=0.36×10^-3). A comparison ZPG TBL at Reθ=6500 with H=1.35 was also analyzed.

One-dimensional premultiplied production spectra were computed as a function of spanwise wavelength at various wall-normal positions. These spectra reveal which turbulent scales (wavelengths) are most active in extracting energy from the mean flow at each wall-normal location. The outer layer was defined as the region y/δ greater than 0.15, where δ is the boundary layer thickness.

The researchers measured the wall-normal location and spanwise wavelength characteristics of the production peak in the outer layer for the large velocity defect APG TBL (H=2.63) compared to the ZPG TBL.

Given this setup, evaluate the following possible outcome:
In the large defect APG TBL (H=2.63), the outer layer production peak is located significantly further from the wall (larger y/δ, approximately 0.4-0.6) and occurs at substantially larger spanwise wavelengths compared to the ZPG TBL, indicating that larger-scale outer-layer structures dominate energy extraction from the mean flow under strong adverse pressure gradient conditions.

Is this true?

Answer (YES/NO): NO